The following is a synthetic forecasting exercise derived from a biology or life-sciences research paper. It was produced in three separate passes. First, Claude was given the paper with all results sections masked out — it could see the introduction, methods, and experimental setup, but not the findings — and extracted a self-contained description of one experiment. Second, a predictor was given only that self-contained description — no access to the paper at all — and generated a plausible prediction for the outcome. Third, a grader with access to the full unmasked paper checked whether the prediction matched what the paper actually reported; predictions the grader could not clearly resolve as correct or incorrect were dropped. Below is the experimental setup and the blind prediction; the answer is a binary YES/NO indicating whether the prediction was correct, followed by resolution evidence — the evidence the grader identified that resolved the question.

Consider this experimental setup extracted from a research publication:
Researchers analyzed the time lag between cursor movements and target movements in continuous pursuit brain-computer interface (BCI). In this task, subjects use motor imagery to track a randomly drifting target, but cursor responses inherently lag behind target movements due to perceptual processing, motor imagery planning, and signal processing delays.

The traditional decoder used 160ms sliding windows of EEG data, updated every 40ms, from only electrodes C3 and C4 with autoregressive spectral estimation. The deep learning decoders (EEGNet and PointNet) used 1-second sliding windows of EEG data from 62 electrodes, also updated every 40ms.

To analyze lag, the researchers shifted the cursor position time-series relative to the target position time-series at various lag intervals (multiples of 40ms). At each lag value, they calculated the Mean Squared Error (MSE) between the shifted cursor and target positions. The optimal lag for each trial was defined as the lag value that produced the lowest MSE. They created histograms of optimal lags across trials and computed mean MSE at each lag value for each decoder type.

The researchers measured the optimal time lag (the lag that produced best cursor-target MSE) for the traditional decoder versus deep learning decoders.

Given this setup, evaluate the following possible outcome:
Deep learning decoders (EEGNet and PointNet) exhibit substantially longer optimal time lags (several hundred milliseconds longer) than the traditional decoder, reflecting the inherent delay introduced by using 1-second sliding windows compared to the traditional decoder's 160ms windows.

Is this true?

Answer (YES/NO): NO